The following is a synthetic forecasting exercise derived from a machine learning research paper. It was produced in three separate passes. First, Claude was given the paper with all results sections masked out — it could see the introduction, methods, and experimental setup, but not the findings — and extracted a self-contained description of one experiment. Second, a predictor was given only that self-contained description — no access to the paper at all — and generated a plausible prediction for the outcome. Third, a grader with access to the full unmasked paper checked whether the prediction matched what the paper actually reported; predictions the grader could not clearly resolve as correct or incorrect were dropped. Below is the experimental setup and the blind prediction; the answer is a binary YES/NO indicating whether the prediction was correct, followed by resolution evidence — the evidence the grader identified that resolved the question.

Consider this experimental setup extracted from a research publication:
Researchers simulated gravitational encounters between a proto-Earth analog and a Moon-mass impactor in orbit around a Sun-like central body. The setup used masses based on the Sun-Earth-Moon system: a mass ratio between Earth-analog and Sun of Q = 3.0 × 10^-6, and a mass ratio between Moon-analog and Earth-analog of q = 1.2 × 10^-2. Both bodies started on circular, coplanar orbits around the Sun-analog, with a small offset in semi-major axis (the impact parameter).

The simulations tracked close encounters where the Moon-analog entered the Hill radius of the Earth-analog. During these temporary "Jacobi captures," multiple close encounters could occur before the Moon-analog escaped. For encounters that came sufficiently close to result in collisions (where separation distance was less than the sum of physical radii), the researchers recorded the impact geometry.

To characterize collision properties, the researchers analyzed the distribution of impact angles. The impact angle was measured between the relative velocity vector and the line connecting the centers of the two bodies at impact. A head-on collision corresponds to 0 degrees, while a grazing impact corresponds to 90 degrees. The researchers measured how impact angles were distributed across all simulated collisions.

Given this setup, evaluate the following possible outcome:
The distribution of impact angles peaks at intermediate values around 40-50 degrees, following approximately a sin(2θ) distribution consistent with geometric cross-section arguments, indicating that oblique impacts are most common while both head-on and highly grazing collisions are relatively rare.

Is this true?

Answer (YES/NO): NO